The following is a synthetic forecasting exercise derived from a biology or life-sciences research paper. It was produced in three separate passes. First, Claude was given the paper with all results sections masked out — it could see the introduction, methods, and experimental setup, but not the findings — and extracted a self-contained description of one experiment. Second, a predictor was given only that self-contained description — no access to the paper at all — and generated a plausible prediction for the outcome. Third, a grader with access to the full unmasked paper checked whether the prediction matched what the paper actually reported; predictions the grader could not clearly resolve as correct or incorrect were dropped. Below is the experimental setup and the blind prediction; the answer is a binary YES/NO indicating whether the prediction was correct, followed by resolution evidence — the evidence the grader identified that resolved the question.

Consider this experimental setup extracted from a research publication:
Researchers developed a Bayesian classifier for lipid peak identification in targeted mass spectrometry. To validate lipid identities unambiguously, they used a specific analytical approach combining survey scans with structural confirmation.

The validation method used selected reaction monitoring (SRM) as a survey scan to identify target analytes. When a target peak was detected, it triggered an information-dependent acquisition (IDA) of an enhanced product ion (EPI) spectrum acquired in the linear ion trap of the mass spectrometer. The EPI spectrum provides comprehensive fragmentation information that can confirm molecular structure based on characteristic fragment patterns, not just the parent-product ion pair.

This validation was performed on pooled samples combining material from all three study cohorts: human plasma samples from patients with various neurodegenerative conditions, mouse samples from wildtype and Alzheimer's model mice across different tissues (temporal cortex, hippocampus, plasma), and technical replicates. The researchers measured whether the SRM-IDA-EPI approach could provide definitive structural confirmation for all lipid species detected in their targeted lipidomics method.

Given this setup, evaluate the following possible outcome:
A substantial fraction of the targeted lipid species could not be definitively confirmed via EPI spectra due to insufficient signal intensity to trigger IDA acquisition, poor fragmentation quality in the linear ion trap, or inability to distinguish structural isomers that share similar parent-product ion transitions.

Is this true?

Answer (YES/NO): NO